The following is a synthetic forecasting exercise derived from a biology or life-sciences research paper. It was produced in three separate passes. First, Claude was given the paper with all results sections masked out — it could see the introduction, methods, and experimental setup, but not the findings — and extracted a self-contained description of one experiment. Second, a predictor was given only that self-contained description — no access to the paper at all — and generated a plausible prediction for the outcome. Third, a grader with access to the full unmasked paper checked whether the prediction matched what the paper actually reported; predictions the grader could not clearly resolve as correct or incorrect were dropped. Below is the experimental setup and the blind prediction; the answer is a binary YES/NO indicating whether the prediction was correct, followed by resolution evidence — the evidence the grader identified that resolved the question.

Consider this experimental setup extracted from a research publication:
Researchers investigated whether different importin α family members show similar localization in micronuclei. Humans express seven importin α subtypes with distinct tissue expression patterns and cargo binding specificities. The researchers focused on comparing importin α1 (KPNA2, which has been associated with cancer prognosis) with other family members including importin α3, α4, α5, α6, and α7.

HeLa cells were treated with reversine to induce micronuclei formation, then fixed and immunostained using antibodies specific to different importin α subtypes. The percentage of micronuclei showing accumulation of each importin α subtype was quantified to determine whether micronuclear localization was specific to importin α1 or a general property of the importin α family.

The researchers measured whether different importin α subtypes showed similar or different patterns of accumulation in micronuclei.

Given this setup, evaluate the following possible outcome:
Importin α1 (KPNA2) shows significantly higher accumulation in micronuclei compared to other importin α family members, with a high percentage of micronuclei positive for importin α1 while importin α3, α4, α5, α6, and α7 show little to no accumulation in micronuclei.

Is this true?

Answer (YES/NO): NO